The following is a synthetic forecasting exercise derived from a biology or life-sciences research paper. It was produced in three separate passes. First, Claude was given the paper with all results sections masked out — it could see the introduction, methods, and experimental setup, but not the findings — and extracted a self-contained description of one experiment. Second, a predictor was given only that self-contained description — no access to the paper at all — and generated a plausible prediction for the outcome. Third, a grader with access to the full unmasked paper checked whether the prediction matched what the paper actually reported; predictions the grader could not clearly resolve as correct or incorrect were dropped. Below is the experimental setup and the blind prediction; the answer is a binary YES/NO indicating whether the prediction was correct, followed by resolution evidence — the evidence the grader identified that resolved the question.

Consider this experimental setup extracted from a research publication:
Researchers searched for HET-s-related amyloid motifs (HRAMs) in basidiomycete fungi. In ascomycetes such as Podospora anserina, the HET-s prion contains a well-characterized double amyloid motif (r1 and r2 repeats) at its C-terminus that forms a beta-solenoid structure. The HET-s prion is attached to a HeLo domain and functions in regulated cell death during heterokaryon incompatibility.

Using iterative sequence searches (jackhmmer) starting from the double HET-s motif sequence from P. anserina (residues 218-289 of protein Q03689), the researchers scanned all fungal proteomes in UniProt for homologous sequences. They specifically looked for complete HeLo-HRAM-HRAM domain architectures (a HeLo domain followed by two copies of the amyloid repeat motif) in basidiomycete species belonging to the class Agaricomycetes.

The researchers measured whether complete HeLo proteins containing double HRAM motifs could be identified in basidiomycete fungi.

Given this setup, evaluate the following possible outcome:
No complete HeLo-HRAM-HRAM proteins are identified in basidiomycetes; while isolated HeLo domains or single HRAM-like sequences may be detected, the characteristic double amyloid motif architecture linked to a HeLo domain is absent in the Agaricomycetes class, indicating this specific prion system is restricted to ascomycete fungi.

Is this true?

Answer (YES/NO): NO